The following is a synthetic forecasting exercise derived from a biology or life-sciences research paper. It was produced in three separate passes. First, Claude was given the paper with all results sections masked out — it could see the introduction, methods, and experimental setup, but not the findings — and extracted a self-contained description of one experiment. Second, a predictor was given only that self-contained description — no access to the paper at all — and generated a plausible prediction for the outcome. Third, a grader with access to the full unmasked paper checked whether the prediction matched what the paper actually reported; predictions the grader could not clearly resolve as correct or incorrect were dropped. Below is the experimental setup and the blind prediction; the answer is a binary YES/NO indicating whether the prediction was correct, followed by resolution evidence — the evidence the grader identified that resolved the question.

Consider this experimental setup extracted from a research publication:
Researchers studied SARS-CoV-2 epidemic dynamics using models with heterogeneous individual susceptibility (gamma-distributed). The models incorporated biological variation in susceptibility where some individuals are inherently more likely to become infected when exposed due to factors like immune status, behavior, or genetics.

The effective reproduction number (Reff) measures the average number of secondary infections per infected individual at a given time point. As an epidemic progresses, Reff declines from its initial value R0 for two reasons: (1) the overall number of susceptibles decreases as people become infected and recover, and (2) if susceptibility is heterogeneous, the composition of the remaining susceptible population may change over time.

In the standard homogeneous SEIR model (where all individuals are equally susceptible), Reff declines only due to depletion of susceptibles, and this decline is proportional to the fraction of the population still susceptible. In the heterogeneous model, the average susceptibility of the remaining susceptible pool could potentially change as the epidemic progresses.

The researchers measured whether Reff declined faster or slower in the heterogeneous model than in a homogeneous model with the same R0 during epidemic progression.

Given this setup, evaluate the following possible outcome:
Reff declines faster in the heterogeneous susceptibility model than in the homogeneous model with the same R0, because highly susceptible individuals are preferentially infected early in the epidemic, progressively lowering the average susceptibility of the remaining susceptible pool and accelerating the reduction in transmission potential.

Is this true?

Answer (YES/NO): YES